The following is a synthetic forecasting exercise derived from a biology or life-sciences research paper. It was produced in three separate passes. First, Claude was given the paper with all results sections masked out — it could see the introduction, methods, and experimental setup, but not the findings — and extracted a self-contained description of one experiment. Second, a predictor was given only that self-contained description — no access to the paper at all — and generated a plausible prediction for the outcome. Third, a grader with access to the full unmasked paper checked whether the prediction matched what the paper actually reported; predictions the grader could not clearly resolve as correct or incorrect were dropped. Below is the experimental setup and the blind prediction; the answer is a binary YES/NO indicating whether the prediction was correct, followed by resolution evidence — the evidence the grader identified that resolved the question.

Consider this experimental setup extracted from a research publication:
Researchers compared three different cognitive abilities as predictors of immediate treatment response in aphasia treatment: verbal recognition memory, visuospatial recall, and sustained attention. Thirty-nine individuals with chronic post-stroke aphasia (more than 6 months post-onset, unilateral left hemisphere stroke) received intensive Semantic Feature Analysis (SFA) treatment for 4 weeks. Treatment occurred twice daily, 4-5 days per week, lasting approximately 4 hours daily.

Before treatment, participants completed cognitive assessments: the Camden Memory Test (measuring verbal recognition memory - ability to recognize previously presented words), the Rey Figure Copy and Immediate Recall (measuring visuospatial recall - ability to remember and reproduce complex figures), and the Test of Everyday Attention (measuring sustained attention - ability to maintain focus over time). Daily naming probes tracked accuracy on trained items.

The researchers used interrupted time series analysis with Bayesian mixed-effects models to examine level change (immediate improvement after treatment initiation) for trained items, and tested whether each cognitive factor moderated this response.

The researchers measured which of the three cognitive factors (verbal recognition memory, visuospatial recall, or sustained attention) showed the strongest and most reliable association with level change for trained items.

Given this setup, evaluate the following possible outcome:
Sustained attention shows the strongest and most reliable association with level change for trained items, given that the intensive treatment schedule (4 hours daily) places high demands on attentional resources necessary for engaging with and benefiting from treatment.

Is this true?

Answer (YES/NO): NO